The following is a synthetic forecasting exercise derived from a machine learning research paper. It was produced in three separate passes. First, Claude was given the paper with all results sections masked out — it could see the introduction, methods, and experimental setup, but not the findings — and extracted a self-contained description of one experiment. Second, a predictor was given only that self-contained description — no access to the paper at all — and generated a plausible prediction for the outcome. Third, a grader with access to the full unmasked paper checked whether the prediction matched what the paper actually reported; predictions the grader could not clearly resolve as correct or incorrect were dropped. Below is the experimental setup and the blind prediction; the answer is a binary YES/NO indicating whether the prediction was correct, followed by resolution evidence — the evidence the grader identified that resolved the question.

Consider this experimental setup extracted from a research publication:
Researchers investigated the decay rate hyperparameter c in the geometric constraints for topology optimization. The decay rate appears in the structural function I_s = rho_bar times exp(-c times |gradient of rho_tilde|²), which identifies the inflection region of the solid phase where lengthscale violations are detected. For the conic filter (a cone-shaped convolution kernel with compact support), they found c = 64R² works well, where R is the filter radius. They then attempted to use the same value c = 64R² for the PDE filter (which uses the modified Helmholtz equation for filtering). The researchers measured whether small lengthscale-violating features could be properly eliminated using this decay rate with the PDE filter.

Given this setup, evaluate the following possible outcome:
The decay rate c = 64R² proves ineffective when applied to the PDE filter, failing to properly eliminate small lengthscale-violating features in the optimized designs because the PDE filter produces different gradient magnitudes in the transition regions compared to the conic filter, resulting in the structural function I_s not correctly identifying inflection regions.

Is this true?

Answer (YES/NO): YES